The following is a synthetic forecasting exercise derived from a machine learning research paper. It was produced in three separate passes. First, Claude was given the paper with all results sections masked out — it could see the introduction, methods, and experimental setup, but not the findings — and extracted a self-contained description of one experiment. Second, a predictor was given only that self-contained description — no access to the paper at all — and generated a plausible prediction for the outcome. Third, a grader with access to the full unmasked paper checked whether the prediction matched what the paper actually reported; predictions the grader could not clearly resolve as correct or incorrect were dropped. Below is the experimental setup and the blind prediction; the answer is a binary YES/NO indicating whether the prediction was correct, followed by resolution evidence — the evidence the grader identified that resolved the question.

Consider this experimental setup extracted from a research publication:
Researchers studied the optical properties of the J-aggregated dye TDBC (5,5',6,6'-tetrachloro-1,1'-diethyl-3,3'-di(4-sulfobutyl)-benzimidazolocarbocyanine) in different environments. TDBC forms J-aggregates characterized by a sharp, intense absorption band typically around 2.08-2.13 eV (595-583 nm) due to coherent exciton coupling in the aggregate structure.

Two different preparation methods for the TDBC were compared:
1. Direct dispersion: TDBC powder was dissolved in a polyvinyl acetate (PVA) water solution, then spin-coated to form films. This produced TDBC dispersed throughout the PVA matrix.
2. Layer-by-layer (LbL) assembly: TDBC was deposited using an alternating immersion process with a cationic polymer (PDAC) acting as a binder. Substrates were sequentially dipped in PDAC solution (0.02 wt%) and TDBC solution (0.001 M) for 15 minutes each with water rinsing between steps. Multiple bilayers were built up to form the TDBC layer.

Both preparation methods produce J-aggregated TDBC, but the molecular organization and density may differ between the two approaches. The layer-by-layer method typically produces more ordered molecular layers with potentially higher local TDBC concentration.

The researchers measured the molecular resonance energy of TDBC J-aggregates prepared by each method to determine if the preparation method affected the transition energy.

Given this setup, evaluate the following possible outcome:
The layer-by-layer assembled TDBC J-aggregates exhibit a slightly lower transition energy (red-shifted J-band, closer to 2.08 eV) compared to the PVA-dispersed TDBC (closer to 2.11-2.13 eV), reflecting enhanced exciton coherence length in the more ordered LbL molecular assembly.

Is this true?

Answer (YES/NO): NO